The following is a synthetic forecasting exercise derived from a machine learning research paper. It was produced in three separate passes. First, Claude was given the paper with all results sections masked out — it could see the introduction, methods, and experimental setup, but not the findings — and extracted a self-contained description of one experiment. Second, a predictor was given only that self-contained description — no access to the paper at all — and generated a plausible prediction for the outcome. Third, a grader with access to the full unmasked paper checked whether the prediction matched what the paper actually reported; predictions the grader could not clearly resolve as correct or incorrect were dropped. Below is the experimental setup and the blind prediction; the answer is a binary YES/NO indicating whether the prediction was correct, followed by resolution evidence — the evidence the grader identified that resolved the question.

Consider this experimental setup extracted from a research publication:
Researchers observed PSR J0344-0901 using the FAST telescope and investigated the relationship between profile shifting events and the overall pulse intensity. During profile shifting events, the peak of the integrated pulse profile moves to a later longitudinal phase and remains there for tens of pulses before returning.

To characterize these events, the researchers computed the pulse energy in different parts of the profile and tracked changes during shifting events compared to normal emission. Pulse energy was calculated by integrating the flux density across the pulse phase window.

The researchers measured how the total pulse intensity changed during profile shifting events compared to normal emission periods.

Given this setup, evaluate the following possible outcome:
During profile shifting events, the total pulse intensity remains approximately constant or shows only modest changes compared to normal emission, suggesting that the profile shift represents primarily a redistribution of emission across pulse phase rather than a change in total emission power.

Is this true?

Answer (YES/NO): YES